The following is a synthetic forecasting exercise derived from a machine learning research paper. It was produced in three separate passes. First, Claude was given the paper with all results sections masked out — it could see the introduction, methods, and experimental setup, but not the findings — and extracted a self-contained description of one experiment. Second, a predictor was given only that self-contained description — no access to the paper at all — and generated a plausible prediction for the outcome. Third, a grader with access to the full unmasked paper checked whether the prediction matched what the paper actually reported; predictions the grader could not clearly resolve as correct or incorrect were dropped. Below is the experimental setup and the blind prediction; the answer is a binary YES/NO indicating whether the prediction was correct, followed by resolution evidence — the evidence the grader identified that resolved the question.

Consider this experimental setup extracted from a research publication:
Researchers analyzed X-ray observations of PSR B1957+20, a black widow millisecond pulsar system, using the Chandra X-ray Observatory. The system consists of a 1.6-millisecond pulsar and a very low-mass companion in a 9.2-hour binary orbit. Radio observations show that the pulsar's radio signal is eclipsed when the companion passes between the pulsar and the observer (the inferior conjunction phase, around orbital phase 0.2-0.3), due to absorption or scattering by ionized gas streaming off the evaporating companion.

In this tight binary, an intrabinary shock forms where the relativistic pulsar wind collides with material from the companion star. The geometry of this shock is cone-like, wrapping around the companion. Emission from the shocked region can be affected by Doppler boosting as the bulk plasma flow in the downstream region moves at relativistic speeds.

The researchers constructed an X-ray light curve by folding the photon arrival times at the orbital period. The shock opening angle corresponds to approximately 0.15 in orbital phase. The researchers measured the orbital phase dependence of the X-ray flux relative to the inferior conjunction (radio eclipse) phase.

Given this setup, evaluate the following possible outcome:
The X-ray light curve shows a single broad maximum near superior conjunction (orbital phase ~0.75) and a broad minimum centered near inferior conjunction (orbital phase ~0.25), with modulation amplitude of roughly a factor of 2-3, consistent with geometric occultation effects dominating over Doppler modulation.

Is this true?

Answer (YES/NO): NO